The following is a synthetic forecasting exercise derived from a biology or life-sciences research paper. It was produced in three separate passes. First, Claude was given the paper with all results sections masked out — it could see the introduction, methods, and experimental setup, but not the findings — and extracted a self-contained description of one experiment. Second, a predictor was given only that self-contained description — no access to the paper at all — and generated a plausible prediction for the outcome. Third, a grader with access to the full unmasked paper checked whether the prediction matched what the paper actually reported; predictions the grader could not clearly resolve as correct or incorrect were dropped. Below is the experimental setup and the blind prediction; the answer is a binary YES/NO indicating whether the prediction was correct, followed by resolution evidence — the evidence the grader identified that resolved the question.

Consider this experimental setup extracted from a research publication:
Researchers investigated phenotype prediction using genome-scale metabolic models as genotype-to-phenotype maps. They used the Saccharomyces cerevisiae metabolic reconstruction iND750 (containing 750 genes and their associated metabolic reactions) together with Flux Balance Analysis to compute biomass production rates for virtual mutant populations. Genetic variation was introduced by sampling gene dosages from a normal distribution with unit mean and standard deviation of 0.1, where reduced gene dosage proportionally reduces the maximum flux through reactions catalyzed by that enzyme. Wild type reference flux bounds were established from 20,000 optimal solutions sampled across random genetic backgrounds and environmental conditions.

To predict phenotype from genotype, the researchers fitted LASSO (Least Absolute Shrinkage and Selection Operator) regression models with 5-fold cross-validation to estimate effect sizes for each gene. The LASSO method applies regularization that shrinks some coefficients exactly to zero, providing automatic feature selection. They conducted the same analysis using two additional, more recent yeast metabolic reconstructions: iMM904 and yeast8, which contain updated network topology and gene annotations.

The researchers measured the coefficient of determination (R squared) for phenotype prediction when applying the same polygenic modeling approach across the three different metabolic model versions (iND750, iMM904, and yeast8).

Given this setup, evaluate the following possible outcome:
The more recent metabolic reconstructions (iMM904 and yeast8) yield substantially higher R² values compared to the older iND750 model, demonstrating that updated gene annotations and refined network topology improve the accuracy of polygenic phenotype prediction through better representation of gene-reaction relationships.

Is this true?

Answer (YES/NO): NO